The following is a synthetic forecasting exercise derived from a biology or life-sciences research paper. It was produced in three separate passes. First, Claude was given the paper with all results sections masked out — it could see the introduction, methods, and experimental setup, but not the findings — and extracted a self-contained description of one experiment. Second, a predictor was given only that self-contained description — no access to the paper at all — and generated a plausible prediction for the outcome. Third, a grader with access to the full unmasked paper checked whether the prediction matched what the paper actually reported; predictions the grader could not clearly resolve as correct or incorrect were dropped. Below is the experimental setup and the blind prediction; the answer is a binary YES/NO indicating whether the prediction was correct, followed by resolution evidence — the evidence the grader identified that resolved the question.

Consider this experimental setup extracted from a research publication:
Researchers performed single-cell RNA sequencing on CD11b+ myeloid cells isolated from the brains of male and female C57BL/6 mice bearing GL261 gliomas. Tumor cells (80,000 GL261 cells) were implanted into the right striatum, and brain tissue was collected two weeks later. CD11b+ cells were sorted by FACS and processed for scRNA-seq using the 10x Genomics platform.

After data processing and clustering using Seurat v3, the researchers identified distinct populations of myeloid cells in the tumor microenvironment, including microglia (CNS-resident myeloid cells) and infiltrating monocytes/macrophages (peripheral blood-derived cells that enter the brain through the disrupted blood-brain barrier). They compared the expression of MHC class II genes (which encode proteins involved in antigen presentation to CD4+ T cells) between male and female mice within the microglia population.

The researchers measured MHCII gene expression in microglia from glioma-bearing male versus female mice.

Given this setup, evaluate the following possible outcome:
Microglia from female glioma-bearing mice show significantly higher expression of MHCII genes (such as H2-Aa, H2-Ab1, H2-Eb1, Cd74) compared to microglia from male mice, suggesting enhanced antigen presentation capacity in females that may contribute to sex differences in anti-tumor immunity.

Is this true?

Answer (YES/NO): NO